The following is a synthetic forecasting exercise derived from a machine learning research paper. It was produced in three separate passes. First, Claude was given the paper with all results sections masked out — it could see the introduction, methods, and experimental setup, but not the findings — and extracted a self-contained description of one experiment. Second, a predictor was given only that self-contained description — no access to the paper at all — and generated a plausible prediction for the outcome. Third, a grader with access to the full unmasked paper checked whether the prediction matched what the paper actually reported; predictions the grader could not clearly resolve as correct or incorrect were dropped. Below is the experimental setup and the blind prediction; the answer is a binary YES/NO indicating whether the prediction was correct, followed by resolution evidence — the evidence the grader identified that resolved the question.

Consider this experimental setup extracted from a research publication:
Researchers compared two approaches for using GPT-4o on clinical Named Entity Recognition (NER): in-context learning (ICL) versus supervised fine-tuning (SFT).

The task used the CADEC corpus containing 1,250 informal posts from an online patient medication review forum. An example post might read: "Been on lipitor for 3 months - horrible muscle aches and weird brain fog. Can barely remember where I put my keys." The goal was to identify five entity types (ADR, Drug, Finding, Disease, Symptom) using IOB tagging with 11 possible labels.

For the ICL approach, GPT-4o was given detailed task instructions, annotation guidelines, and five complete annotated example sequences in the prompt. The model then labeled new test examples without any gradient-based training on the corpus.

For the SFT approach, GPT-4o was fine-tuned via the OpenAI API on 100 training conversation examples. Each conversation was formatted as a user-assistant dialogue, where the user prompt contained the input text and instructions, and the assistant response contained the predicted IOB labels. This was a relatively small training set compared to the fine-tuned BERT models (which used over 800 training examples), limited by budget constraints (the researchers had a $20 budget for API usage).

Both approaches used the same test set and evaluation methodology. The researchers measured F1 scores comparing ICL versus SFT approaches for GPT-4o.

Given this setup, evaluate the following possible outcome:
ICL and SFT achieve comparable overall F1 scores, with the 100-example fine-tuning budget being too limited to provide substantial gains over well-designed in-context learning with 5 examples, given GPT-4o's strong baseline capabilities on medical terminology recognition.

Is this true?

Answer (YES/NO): NO